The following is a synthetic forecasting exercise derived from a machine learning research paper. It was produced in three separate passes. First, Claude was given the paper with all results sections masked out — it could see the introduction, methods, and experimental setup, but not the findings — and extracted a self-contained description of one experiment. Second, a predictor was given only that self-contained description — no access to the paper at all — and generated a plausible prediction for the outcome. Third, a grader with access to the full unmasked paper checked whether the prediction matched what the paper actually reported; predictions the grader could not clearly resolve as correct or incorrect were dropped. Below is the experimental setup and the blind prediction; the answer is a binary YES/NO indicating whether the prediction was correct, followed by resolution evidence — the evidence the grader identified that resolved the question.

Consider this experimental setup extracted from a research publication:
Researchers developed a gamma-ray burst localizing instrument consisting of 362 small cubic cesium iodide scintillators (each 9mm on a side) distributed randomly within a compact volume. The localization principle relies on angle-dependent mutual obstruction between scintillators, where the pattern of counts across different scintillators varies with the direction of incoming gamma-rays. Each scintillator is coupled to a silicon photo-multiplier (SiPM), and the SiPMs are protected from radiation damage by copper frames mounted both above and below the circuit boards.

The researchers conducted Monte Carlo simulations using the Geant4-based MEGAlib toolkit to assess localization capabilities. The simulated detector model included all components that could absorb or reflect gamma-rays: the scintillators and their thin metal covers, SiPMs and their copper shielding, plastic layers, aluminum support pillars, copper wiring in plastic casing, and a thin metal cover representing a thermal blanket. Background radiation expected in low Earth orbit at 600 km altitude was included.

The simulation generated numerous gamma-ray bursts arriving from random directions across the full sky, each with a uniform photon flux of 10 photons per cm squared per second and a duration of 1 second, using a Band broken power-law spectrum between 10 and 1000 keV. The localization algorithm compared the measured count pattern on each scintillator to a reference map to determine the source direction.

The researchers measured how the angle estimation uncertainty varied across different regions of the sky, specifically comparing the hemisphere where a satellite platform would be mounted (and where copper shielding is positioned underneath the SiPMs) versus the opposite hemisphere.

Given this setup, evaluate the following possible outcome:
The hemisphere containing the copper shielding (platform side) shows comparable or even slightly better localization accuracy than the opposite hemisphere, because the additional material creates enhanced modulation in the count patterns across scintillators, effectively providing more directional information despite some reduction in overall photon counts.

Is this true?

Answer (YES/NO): NO